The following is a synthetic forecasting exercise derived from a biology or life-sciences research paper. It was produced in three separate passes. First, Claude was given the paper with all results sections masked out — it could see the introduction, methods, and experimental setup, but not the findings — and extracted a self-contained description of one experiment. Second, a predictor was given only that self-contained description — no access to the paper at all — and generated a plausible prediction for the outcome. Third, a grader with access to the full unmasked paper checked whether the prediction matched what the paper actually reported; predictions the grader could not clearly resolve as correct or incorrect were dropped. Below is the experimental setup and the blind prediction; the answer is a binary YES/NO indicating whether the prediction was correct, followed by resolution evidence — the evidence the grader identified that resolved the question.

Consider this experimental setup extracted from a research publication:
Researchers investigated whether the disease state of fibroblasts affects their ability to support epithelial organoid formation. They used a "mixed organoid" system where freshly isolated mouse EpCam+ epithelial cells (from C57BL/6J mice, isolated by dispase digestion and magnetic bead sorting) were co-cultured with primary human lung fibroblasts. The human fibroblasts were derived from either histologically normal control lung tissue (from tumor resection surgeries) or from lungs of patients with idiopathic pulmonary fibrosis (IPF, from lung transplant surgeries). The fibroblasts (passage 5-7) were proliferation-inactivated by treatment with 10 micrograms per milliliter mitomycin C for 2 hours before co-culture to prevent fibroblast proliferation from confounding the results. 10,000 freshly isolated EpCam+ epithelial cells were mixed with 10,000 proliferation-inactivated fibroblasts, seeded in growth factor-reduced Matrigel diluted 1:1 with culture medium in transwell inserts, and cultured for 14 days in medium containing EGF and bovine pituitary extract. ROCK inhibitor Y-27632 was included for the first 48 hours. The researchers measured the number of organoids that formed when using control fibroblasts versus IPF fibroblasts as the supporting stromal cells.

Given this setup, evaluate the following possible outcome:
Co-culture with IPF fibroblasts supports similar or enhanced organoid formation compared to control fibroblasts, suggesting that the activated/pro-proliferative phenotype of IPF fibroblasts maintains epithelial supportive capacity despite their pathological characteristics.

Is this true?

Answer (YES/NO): YES